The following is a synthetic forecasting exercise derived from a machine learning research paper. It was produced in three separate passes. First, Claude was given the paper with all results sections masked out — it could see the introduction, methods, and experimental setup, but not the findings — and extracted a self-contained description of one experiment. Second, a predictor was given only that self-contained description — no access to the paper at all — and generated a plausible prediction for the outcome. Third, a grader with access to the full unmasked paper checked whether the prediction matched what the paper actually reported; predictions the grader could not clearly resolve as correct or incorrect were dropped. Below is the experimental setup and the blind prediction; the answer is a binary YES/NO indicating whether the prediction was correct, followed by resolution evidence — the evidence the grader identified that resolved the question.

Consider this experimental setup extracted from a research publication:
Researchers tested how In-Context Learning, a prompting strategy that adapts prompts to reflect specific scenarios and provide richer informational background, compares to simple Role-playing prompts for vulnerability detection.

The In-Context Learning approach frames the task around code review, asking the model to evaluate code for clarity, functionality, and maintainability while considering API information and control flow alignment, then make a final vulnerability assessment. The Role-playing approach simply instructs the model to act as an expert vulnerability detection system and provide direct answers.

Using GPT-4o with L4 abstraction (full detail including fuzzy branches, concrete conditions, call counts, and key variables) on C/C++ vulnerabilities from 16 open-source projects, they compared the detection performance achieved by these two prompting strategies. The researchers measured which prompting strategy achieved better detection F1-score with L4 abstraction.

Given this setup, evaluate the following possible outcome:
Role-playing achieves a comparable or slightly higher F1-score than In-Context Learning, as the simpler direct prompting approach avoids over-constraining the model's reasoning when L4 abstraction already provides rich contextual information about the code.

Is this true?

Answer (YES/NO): NO